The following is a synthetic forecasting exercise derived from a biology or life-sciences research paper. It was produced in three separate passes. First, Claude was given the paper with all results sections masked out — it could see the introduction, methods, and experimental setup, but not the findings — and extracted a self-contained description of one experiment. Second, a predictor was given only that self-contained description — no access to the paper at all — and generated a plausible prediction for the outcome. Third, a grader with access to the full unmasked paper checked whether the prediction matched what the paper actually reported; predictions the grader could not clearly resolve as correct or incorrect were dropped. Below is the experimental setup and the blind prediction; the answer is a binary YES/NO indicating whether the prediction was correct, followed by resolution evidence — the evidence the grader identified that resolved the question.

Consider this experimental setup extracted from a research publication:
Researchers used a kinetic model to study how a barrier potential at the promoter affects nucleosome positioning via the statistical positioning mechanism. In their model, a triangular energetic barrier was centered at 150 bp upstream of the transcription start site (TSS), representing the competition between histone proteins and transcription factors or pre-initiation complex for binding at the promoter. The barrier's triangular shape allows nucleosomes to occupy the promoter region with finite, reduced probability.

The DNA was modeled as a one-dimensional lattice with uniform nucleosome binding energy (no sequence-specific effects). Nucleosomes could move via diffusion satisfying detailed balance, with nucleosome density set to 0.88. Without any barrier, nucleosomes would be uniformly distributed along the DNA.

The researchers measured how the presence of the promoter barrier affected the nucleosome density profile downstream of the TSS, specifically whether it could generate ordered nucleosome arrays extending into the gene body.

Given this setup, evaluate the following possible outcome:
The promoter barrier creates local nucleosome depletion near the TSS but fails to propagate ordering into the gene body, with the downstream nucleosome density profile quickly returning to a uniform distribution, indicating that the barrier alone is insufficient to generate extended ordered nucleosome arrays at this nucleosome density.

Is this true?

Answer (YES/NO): NO